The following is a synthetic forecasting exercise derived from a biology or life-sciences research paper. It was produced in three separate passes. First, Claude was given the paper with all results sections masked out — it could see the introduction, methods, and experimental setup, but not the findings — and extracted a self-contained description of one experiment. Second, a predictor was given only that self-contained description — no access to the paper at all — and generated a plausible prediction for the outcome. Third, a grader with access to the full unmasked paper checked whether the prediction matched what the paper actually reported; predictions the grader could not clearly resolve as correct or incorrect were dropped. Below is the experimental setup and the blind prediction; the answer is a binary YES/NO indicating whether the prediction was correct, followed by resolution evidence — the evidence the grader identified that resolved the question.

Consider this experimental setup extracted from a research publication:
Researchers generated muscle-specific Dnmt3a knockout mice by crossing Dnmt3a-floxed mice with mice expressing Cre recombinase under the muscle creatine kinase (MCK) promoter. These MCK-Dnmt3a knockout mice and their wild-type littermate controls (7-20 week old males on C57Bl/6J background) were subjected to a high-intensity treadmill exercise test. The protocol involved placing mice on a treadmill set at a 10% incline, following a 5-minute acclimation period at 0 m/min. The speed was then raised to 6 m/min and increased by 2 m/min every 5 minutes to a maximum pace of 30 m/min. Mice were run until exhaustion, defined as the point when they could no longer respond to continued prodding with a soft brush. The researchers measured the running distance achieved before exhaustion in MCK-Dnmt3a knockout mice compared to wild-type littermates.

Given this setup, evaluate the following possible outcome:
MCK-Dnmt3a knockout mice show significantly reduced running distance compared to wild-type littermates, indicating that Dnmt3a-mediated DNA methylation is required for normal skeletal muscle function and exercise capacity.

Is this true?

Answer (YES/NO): YES